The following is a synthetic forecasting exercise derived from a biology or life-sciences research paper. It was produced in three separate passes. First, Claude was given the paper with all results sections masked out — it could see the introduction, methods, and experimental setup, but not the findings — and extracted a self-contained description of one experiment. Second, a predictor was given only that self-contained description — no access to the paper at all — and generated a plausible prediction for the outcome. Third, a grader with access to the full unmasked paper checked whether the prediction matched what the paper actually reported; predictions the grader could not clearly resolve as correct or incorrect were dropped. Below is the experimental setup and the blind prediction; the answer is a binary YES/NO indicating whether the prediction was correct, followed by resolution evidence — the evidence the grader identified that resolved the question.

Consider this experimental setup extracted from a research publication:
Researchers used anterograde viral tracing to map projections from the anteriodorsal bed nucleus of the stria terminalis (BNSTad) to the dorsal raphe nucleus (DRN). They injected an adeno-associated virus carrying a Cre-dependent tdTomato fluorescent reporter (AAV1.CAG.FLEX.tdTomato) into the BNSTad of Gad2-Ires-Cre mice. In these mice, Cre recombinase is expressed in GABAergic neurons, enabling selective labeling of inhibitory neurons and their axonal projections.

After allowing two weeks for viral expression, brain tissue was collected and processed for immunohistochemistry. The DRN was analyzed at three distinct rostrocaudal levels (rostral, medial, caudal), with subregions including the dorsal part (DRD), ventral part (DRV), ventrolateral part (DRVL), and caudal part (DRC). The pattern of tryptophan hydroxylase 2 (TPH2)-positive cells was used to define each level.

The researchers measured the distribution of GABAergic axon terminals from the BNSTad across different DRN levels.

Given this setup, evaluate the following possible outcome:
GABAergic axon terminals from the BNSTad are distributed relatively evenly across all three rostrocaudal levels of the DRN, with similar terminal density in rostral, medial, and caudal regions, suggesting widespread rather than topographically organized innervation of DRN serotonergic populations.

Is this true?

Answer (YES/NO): NO